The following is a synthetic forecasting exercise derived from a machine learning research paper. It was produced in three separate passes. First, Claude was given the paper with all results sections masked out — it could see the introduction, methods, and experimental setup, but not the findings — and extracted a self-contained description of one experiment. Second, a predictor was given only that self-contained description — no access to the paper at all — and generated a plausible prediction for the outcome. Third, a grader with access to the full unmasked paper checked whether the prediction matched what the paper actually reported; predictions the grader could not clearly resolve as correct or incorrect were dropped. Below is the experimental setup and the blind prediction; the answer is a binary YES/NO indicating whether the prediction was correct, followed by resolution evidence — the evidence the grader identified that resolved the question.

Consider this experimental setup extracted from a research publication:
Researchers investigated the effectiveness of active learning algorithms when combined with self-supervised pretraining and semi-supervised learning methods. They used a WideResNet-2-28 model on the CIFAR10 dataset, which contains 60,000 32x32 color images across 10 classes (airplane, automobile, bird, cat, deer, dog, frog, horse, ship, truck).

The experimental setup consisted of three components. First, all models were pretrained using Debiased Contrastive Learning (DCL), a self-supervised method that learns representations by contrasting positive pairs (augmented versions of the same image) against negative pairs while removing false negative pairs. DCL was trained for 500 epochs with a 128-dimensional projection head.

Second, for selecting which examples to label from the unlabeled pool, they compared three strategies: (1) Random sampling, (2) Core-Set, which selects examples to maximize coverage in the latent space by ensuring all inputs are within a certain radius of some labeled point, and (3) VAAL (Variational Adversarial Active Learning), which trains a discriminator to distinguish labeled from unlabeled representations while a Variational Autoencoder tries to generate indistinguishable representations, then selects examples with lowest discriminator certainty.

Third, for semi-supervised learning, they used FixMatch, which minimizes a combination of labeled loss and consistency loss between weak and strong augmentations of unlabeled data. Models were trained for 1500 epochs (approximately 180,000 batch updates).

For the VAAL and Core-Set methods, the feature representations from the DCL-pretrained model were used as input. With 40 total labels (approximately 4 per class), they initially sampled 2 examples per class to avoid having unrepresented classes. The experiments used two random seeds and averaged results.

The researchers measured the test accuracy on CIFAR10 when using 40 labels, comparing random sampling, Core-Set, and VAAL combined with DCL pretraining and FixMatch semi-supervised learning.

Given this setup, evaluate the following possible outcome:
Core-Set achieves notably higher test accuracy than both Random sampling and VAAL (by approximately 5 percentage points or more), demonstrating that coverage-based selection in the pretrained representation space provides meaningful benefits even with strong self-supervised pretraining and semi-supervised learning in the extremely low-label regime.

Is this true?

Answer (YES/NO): NO